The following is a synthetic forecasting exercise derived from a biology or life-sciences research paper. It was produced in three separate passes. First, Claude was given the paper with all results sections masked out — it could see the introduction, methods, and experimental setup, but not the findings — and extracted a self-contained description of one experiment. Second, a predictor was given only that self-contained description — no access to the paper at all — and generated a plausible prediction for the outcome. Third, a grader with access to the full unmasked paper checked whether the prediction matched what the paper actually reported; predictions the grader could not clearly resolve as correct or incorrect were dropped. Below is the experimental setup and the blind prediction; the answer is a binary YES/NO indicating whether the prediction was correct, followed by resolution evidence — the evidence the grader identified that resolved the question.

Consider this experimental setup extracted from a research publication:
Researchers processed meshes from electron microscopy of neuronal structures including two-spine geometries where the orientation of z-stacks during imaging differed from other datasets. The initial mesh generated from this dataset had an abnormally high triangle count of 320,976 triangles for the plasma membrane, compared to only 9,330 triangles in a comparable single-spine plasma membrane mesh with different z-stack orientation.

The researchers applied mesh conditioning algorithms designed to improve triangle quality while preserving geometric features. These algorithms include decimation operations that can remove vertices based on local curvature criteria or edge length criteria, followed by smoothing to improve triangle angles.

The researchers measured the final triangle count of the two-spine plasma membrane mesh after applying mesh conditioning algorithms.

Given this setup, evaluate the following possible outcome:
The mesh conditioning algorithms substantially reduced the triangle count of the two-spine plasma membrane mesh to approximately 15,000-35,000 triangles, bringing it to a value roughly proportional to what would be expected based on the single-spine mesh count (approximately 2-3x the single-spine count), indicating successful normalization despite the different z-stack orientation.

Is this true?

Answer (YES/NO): NO